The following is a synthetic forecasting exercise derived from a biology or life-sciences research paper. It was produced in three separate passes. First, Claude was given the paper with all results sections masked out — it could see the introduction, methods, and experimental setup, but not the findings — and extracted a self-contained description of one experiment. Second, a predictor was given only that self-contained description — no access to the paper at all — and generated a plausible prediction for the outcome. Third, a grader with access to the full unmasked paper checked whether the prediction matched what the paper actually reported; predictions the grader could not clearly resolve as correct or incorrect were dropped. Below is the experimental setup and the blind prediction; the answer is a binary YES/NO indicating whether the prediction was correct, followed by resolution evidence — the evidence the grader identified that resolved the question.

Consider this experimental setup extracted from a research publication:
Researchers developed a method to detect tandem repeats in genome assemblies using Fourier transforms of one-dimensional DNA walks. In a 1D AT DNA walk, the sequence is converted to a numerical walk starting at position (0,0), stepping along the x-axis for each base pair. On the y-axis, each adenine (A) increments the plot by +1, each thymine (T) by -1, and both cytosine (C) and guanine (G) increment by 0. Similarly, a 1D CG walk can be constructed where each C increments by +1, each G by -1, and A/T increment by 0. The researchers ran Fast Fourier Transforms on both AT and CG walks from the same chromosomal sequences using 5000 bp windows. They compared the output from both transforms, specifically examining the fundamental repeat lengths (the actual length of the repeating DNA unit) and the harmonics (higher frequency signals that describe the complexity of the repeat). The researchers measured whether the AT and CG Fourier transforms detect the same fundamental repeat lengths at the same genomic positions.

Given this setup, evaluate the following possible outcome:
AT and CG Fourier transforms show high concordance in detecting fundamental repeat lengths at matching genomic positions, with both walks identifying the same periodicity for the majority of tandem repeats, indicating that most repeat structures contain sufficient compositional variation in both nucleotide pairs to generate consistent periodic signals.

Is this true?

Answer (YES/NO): YES